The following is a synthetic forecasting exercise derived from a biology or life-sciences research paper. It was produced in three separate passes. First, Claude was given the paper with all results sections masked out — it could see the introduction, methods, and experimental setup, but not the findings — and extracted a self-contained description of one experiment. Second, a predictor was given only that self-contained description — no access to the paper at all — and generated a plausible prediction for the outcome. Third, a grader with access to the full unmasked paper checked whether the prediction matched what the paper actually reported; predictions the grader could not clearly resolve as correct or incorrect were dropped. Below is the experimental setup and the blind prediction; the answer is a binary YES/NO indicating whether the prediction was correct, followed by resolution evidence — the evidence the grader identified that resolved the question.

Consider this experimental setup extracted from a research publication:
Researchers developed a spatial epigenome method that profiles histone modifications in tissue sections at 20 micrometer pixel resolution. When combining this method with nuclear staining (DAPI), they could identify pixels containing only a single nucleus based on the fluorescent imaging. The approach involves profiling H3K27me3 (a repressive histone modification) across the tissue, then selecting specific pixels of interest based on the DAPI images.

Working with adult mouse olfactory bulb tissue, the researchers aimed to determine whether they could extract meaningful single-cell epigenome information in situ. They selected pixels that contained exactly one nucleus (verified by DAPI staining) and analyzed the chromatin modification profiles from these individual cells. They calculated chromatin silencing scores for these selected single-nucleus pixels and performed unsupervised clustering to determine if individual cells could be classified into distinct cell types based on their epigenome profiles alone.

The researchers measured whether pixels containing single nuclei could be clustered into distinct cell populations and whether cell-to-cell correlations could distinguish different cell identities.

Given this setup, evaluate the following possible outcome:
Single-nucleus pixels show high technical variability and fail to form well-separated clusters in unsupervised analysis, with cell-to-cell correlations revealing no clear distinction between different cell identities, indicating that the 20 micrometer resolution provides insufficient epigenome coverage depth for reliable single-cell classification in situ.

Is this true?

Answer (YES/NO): NO